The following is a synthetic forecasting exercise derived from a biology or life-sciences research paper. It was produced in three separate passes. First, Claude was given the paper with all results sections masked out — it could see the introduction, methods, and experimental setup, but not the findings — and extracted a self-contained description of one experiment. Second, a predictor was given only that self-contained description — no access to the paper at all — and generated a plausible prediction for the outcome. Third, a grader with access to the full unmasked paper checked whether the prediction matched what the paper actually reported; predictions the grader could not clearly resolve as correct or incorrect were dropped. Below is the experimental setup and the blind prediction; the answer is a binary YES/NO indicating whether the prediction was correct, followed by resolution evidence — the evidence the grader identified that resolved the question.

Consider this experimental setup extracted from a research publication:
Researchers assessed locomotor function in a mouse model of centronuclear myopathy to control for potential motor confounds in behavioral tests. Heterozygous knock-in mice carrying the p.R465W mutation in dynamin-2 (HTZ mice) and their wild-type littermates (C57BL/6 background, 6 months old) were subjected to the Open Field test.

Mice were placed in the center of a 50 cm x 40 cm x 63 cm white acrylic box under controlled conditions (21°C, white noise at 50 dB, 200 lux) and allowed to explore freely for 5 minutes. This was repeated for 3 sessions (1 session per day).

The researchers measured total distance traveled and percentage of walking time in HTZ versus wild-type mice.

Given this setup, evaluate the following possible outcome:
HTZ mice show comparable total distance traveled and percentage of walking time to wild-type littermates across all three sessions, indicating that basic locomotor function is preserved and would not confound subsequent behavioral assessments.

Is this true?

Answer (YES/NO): YES